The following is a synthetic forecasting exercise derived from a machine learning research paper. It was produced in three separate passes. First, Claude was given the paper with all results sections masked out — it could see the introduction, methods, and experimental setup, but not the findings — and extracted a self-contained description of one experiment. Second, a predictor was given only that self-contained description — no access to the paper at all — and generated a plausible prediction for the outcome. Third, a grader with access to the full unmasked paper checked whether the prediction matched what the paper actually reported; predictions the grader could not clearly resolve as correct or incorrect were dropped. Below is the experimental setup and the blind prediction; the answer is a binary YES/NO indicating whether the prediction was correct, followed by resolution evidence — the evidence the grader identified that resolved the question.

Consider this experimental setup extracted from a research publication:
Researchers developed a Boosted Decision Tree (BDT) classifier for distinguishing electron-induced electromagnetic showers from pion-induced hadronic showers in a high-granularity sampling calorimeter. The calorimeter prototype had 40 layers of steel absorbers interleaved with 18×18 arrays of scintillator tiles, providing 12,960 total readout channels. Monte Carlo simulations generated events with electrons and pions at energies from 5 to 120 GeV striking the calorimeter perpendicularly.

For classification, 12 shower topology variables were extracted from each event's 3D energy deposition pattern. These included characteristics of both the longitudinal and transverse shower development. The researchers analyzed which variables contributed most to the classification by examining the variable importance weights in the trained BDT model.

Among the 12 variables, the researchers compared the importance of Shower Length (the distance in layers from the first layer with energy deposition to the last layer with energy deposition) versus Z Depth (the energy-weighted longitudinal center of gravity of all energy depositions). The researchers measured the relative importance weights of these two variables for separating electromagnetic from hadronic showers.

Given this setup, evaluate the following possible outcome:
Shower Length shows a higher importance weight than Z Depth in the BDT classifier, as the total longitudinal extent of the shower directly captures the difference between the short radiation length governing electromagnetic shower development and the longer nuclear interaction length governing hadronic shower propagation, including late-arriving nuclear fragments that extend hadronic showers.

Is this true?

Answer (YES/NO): NO